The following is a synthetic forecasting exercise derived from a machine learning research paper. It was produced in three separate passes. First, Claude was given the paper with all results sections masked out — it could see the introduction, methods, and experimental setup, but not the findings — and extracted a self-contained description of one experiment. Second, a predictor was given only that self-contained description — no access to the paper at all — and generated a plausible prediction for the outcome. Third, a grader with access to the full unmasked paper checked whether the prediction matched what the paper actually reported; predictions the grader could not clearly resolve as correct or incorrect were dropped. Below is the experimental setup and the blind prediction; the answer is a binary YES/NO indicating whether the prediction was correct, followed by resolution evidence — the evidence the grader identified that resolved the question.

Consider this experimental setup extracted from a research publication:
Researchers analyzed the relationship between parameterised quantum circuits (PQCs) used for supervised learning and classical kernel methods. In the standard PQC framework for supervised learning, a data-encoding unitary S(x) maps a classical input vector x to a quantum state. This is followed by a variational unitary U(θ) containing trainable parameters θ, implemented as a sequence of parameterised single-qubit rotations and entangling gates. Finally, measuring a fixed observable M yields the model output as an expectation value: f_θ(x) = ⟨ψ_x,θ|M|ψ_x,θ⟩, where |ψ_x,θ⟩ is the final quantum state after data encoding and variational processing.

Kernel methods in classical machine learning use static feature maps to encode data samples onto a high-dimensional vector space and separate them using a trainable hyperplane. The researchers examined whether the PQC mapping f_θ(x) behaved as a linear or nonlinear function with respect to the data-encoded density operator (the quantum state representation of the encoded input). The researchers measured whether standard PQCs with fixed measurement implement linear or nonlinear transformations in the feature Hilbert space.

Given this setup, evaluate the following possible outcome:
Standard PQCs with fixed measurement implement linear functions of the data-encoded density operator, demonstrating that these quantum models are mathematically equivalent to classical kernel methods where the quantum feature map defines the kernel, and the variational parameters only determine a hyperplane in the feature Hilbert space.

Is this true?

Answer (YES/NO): YES